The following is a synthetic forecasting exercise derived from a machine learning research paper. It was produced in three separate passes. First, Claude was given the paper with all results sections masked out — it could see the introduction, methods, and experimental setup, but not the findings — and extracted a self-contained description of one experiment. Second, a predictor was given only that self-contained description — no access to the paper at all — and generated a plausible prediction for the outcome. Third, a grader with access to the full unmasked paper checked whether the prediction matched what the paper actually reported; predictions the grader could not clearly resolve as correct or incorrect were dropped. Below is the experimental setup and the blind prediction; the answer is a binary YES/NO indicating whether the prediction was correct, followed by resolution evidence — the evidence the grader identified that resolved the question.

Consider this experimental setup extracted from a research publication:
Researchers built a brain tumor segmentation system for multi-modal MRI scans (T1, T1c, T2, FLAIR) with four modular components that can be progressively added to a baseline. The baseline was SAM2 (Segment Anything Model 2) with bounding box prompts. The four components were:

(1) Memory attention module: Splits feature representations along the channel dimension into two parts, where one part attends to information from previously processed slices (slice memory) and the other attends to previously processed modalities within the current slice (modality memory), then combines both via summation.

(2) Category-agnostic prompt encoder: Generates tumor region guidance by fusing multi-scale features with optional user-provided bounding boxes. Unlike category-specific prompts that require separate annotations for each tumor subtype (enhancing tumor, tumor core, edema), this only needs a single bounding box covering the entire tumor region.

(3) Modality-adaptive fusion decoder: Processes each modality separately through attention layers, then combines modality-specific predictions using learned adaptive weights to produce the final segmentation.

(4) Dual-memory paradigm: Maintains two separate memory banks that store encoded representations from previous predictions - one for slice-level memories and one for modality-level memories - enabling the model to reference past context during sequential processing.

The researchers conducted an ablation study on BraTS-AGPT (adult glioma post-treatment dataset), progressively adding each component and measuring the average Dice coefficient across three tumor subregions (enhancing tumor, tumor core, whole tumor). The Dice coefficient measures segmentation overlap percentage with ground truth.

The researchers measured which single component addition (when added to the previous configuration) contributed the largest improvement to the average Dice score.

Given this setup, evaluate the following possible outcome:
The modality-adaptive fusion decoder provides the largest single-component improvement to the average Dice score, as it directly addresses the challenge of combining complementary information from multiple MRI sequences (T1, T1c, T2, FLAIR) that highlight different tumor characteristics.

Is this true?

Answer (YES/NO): NO